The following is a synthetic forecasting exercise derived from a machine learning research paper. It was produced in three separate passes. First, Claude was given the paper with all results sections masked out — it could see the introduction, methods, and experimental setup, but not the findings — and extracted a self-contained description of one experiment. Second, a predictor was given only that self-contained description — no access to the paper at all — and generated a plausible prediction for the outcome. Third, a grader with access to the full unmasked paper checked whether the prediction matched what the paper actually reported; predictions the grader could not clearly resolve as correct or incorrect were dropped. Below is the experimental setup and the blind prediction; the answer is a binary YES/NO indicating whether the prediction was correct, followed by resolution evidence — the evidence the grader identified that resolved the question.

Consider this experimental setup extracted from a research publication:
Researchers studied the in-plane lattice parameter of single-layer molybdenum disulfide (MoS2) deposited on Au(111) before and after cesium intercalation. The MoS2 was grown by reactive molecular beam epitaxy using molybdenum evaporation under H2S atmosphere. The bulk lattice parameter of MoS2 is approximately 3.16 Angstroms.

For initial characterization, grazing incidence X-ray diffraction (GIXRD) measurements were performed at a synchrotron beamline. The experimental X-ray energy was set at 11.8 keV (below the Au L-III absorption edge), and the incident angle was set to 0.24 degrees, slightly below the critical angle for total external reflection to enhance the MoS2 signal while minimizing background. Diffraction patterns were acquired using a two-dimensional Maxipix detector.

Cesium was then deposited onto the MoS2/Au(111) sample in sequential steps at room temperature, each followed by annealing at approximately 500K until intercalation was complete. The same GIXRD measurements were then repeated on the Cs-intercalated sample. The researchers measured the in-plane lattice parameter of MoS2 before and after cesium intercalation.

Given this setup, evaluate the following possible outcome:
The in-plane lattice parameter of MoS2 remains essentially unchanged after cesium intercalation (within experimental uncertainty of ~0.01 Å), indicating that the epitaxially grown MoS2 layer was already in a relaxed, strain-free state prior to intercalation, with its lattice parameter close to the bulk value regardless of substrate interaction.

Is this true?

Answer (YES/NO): NO